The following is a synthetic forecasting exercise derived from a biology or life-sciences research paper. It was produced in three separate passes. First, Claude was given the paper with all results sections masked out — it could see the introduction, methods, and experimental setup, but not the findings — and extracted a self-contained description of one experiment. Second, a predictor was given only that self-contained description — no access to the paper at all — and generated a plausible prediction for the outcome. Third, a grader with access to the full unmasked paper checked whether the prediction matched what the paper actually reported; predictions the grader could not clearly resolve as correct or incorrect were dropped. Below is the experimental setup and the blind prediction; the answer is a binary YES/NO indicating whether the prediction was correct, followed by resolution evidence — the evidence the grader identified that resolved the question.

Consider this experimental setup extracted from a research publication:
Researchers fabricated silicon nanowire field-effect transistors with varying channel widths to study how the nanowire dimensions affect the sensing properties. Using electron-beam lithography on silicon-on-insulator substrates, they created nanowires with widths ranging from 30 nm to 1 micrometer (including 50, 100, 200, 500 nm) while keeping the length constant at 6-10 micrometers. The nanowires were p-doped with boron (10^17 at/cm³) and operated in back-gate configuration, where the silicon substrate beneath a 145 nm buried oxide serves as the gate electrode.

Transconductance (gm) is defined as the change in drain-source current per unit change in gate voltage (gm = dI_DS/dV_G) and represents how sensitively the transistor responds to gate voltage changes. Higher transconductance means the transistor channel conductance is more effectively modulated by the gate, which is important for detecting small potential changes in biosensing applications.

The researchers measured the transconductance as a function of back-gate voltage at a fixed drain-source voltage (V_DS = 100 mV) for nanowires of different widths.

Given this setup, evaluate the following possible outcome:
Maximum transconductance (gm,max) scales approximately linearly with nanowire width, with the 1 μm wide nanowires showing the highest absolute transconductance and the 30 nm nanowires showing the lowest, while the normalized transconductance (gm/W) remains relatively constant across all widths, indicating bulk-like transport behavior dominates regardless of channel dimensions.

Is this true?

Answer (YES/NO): NO